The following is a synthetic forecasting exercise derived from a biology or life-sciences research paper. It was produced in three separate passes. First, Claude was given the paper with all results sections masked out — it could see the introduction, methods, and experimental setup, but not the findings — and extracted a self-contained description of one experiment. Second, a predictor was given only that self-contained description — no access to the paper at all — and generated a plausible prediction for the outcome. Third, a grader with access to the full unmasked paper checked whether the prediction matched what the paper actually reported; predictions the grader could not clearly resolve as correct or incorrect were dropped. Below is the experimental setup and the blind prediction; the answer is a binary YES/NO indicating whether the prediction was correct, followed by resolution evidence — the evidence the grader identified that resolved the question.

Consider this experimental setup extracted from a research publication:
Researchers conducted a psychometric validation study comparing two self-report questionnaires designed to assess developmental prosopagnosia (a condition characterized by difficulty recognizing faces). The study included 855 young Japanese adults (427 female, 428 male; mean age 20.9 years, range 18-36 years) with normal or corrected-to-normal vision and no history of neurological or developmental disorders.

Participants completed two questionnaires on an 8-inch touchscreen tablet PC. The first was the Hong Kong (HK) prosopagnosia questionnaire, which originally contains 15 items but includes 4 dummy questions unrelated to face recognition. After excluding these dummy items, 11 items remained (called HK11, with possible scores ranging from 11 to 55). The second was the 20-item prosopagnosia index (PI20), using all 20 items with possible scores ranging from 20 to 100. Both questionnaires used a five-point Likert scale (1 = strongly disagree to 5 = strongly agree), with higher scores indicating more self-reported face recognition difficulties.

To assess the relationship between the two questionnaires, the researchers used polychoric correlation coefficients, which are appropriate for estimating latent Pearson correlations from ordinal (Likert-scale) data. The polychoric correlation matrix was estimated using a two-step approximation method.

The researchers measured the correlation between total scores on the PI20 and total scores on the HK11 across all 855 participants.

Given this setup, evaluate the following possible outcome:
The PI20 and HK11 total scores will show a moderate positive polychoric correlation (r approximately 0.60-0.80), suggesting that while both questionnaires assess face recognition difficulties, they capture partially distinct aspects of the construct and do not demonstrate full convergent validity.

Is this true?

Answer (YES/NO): NO